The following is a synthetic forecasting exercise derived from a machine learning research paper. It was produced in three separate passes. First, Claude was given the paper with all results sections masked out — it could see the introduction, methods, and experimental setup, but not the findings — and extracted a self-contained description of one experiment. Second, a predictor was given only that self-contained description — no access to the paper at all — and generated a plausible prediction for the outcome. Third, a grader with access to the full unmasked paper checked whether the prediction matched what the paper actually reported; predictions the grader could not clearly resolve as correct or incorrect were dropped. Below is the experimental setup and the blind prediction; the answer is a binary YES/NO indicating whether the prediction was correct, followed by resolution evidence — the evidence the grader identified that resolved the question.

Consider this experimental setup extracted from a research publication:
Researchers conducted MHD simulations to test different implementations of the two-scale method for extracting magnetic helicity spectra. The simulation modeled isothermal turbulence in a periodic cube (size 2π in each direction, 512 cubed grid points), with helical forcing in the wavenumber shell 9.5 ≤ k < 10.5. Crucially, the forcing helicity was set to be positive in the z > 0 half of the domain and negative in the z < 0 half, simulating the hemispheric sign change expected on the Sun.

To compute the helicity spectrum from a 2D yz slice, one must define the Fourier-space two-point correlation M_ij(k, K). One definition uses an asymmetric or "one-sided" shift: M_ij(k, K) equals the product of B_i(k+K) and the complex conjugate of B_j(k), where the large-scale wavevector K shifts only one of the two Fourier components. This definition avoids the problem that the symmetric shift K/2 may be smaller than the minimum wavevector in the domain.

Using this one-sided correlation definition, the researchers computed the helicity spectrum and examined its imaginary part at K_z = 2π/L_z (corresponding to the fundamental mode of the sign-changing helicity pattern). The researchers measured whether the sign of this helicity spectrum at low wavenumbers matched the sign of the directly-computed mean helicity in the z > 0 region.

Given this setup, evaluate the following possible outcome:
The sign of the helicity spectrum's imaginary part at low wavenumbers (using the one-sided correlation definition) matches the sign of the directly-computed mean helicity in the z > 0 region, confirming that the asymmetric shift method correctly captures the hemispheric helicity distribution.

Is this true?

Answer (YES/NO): NO